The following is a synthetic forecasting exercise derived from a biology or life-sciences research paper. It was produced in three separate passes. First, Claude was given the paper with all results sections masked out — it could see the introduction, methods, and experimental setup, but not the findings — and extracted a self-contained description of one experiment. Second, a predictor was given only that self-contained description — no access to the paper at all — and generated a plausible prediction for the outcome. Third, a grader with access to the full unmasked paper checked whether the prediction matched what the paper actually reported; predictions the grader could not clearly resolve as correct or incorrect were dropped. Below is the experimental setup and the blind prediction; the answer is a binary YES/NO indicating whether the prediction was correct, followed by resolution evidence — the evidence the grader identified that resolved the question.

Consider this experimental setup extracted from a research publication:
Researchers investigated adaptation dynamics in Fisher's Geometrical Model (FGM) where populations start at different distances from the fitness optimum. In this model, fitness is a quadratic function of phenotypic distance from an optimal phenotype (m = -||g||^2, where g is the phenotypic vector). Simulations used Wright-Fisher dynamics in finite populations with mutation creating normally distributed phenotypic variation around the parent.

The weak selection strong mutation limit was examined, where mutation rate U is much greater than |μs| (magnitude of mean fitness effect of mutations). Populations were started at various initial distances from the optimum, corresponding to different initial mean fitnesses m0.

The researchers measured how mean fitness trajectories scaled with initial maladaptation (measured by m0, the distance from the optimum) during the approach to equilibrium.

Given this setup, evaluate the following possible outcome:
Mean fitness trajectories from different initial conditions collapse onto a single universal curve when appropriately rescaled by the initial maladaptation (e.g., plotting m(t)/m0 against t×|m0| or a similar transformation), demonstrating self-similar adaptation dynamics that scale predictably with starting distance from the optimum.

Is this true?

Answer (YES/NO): NO